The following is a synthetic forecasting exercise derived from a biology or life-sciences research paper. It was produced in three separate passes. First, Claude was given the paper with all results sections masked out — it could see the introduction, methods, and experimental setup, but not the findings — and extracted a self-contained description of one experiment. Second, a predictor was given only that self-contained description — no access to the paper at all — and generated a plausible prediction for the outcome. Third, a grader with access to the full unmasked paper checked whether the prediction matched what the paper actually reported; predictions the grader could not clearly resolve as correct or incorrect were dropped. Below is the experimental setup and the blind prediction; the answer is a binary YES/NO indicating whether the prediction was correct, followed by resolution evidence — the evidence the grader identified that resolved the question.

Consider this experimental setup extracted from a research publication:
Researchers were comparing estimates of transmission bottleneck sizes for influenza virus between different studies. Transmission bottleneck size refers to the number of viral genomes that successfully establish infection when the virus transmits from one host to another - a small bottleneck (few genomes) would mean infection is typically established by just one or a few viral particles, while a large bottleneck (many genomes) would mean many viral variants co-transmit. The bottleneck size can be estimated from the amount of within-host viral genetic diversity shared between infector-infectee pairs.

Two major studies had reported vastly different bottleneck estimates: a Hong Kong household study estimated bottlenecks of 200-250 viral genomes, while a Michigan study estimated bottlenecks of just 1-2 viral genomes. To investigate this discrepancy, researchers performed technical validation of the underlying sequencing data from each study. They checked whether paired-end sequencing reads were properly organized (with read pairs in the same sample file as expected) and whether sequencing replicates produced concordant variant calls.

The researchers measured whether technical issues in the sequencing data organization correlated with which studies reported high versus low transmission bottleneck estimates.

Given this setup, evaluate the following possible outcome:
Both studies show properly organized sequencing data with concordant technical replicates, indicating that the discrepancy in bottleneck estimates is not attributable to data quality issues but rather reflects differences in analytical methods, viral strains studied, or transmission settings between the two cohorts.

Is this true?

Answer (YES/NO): NO